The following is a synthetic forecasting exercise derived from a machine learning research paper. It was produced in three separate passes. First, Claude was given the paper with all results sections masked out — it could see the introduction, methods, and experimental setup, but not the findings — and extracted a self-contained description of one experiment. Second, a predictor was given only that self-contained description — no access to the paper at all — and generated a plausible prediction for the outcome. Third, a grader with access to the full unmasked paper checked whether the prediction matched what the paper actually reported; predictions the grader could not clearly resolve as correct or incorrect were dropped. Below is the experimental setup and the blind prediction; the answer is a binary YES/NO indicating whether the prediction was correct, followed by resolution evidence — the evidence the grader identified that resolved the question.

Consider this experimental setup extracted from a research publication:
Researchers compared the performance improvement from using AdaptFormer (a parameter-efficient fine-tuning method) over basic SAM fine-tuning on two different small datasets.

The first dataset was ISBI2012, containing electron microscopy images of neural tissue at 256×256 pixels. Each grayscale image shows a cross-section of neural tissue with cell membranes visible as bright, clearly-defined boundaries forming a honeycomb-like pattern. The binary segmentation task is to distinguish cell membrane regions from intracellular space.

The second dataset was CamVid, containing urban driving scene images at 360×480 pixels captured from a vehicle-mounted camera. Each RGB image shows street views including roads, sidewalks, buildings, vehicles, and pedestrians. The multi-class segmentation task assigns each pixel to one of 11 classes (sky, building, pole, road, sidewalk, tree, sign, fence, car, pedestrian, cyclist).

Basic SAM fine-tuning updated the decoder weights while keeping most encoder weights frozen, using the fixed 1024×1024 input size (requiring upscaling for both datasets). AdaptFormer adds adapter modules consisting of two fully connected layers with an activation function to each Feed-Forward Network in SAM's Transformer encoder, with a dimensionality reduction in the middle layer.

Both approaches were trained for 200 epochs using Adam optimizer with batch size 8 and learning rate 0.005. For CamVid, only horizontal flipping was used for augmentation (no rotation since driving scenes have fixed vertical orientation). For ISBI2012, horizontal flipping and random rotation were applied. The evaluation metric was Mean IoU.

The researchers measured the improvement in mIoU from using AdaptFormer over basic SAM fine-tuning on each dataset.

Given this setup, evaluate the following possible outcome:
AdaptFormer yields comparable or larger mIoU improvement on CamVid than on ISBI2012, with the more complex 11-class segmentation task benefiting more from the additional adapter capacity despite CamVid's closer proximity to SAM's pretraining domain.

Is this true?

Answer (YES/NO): YES